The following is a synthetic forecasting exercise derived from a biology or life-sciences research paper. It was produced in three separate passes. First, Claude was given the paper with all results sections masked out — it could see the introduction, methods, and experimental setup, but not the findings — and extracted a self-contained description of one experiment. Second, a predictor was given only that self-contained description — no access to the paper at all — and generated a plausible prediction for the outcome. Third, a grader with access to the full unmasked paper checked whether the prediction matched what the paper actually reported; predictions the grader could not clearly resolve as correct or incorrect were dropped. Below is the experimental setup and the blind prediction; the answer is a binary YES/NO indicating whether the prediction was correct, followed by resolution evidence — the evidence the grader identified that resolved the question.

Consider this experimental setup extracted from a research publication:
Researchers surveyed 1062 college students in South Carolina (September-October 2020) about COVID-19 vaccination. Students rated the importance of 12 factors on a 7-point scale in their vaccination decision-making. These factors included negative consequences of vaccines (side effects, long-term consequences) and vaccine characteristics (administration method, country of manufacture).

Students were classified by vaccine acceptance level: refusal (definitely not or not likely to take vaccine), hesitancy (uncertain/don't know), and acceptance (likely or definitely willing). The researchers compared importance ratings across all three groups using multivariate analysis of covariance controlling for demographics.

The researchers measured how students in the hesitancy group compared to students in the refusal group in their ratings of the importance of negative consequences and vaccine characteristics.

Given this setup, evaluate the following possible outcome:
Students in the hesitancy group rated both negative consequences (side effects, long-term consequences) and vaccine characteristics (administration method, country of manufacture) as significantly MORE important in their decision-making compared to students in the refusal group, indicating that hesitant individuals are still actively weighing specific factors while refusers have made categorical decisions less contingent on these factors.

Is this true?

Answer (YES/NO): NO